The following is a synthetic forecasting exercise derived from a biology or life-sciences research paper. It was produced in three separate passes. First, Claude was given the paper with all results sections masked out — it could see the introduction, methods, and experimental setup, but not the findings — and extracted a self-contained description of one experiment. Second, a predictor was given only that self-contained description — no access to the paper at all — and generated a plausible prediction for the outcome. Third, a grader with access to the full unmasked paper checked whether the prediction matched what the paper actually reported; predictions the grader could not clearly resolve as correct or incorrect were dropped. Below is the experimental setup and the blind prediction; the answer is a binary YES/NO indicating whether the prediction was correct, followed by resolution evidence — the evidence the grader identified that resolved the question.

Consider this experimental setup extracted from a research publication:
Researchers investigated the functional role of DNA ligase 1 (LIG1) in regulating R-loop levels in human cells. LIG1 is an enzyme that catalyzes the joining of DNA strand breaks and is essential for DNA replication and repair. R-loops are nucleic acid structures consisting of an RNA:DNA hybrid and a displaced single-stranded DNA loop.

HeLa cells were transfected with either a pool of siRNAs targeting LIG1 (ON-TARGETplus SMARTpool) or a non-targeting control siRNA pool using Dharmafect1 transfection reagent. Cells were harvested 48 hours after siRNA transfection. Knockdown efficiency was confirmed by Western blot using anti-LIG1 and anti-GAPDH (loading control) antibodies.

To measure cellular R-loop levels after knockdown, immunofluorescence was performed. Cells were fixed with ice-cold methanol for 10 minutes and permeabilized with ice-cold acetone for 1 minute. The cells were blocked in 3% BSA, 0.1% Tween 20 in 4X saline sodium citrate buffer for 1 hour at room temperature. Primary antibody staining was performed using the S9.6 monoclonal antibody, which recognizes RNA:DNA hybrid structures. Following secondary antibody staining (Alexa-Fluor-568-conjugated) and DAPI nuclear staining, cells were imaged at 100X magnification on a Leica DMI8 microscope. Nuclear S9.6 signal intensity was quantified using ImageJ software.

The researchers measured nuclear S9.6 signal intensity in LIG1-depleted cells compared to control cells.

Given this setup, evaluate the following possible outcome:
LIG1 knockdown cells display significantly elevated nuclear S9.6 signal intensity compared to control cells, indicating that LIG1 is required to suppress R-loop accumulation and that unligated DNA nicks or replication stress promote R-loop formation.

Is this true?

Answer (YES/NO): YES